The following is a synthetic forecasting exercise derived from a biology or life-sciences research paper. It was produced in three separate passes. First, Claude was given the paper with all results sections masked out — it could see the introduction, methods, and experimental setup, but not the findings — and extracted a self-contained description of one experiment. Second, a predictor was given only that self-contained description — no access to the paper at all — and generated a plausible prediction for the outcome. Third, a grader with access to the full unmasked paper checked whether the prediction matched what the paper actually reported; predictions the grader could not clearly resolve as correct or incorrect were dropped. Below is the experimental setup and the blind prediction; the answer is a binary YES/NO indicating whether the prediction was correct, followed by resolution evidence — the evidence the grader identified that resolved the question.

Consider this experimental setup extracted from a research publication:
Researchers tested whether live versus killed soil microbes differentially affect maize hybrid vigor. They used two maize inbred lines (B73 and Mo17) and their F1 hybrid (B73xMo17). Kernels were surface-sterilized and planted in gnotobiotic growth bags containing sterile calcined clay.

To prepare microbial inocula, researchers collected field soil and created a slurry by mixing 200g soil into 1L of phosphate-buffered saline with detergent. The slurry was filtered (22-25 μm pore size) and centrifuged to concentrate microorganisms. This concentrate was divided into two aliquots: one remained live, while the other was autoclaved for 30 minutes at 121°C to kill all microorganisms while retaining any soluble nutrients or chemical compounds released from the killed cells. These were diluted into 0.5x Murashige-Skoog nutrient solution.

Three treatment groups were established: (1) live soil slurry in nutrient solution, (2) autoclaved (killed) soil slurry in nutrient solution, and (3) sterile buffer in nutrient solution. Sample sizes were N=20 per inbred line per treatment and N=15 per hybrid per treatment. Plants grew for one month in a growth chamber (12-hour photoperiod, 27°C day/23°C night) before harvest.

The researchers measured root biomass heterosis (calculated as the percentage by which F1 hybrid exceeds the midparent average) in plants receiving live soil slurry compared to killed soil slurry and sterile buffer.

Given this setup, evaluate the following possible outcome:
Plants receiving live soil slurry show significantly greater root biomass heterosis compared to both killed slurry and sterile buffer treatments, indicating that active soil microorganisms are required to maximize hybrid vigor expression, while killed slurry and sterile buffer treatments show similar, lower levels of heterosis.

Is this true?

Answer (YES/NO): YES